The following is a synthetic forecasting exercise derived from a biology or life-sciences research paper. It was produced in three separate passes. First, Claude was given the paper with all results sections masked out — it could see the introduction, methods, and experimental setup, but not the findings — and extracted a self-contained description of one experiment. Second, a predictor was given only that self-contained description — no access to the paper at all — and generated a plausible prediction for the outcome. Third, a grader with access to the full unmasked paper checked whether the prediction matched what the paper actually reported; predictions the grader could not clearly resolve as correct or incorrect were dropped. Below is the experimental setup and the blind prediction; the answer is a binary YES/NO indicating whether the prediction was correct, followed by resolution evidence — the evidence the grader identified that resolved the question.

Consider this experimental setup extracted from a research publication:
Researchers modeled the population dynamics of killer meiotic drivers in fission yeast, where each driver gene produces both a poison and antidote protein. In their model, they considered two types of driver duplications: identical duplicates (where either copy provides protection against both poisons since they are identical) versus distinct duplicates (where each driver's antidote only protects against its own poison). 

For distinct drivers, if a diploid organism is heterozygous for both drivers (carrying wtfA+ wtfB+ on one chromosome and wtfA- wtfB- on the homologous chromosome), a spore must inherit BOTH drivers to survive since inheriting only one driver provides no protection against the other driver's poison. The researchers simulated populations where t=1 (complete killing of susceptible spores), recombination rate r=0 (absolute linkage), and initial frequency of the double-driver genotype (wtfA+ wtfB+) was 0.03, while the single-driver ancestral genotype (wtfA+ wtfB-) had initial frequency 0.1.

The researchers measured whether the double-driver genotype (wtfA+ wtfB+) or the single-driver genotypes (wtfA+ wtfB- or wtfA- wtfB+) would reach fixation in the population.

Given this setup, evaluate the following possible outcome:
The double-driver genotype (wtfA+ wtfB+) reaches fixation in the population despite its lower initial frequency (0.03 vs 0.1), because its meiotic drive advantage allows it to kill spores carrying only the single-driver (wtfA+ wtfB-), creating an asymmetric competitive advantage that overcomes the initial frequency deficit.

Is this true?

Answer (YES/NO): YES